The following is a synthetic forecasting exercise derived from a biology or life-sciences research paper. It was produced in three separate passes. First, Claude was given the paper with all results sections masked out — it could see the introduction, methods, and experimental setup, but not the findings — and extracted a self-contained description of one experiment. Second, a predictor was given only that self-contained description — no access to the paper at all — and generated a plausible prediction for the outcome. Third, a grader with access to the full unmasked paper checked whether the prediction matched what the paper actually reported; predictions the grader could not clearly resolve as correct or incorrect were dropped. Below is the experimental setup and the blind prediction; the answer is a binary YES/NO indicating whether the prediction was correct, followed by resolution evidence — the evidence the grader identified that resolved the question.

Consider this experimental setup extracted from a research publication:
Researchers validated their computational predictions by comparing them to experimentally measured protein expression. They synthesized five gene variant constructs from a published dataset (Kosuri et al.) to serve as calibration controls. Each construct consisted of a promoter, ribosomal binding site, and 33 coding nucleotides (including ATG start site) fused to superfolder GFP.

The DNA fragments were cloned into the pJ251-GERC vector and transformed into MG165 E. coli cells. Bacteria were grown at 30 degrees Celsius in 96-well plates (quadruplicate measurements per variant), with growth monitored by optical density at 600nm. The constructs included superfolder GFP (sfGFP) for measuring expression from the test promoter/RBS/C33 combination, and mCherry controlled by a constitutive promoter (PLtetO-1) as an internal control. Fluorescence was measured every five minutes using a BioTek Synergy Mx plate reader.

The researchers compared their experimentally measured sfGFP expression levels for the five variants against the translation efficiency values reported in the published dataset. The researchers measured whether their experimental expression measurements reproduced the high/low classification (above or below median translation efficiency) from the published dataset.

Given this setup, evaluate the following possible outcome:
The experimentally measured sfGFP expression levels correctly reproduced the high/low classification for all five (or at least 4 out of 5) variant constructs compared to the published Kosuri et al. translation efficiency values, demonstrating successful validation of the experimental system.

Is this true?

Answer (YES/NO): YES